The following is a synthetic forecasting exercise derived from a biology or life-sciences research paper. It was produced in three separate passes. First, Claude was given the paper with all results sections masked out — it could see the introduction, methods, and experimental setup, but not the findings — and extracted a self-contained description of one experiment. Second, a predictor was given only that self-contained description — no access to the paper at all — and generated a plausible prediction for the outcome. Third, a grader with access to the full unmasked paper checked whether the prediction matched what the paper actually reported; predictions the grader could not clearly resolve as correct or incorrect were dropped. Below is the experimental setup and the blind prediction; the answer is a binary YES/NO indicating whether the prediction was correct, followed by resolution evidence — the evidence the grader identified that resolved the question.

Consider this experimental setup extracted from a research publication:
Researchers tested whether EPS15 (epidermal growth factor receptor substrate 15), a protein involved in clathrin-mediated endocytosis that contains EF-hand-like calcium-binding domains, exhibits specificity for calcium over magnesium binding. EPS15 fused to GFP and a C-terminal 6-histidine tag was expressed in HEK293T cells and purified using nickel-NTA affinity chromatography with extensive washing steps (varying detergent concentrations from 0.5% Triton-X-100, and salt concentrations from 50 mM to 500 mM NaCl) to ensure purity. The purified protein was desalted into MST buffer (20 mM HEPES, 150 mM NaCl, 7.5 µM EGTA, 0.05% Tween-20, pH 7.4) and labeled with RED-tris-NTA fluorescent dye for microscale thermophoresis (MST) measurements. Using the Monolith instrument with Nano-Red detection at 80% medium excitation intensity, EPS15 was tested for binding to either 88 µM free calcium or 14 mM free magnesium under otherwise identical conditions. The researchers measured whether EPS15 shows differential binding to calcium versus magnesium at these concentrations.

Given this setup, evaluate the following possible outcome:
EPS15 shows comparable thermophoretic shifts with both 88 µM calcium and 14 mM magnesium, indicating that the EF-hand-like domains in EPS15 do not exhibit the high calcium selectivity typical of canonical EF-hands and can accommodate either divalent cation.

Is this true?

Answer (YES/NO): YES